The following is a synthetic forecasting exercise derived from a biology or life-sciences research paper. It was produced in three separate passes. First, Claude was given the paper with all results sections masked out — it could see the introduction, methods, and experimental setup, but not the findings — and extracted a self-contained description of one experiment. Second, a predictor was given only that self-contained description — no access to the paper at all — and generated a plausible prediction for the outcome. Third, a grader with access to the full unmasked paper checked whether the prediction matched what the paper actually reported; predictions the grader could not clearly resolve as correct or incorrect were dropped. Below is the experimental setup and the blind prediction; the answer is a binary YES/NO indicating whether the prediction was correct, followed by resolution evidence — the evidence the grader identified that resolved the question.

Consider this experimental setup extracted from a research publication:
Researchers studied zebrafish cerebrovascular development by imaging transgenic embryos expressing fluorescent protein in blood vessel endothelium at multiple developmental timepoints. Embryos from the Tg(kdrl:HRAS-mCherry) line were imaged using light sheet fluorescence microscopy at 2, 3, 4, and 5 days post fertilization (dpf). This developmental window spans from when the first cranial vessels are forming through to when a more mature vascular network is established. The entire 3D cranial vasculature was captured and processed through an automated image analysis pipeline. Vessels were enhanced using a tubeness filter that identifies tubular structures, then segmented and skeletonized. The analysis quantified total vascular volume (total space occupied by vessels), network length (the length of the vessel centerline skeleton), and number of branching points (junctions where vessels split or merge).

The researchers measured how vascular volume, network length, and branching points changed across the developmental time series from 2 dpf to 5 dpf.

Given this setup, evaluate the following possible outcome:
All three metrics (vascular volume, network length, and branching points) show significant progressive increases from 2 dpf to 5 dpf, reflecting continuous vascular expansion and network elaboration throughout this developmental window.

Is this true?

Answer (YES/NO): YES